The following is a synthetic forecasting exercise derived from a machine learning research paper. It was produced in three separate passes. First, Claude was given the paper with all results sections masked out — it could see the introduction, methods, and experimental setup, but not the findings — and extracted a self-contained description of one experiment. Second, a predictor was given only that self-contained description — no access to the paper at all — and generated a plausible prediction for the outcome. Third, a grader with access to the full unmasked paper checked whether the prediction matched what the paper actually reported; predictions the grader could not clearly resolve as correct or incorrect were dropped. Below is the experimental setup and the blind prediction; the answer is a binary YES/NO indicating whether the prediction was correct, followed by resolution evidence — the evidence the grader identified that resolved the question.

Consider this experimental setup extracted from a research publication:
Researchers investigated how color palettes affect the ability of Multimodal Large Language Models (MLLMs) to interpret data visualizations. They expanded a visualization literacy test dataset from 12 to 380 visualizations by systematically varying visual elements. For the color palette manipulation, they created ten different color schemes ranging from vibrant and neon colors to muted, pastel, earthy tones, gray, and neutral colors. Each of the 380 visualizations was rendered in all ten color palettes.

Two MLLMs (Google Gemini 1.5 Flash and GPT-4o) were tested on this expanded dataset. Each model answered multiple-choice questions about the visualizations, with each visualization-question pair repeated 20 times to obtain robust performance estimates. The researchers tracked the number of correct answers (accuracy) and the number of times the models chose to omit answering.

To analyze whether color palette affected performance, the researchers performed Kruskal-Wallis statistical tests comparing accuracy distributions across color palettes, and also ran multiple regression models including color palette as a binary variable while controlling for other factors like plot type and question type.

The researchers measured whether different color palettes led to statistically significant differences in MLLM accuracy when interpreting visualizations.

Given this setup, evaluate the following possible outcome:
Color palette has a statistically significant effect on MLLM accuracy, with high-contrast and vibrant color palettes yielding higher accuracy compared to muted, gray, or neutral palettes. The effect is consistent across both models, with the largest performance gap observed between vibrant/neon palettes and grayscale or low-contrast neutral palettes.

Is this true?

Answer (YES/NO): NO